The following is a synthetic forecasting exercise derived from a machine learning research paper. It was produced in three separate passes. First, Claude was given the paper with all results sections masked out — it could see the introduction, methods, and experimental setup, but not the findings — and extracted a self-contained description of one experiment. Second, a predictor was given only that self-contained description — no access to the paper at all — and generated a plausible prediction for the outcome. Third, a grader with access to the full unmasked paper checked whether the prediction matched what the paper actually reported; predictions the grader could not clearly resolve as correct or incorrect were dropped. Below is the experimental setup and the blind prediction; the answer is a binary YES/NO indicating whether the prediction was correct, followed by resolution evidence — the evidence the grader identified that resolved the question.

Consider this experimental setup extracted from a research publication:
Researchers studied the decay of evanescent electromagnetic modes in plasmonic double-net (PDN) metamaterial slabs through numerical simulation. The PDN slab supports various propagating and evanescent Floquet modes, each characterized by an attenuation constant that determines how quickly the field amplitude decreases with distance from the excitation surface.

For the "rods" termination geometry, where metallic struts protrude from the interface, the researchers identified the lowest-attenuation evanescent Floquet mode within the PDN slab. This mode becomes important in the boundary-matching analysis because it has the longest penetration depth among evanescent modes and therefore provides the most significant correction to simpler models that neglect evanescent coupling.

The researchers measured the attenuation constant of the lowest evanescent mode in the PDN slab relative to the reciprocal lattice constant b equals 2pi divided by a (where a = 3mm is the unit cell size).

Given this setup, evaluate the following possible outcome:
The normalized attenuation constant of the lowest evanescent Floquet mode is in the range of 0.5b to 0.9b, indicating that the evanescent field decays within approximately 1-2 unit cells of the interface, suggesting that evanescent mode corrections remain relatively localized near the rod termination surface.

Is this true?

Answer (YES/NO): NO